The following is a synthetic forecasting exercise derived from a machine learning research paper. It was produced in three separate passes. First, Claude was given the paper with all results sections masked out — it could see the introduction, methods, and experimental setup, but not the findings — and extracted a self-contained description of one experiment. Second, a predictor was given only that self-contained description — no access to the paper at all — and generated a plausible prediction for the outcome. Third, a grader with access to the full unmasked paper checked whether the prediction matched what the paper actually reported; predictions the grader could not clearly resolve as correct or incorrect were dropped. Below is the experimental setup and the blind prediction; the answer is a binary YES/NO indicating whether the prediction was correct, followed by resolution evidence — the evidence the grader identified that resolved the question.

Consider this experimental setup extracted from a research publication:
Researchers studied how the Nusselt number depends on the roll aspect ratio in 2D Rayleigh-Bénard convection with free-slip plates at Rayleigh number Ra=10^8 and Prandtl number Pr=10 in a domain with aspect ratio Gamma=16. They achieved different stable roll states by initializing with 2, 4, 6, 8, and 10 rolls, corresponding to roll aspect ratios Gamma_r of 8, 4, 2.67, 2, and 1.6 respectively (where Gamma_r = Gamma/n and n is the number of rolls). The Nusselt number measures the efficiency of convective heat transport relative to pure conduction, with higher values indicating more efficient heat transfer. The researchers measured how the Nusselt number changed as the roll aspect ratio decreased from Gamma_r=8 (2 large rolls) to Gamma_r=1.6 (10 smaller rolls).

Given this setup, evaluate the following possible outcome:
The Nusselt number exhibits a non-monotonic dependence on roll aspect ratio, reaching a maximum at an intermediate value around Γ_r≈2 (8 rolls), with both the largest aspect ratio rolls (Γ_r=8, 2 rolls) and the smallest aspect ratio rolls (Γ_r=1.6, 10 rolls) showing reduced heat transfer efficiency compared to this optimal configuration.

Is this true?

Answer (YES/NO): NO